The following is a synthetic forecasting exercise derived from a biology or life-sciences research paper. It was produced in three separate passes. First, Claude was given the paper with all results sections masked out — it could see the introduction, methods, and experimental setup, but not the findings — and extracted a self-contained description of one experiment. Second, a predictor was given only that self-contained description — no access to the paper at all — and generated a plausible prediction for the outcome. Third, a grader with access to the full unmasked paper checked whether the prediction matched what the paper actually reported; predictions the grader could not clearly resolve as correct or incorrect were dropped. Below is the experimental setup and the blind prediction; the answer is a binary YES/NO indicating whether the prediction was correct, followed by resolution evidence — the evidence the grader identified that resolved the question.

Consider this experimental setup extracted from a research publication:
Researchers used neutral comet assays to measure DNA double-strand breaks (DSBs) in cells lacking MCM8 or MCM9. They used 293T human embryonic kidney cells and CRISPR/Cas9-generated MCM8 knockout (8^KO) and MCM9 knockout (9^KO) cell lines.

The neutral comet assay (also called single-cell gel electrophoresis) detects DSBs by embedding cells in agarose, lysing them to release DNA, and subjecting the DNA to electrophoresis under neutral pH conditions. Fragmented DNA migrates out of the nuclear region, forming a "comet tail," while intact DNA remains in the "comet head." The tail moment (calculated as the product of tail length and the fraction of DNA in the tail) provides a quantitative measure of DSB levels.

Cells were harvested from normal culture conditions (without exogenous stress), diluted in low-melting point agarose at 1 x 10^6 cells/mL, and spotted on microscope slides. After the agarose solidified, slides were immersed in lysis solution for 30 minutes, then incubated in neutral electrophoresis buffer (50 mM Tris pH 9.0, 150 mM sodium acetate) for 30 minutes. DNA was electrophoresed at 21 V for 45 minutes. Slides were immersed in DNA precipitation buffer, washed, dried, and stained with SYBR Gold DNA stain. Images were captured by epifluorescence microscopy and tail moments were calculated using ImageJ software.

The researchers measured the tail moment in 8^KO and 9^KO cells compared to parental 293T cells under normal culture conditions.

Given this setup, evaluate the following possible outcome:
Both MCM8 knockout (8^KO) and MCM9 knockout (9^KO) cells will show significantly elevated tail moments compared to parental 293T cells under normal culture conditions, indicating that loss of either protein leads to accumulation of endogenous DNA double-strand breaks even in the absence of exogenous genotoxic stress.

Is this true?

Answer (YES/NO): NO